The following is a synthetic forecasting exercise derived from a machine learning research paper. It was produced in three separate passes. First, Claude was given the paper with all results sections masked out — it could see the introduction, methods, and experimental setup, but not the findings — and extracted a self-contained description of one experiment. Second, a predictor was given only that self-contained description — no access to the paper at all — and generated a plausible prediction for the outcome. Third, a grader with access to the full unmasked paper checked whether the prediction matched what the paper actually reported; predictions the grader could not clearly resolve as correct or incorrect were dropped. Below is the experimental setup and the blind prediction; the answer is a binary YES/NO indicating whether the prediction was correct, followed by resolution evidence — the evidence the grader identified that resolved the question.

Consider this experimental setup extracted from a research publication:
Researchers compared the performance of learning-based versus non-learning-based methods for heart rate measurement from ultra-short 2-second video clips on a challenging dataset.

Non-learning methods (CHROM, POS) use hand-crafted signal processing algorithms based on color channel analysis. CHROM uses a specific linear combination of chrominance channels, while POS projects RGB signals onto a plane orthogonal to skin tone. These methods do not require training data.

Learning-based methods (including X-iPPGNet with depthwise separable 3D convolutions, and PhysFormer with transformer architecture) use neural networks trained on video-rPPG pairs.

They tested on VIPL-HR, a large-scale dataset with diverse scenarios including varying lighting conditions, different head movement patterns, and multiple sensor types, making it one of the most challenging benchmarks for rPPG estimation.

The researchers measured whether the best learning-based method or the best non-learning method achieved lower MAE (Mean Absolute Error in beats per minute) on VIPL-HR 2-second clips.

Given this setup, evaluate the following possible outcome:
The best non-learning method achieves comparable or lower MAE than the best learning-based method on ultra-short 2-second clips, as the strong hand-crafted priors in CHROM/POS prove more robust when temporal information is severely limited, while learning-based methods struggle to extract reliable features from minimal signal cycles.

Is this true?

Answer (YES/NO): NO